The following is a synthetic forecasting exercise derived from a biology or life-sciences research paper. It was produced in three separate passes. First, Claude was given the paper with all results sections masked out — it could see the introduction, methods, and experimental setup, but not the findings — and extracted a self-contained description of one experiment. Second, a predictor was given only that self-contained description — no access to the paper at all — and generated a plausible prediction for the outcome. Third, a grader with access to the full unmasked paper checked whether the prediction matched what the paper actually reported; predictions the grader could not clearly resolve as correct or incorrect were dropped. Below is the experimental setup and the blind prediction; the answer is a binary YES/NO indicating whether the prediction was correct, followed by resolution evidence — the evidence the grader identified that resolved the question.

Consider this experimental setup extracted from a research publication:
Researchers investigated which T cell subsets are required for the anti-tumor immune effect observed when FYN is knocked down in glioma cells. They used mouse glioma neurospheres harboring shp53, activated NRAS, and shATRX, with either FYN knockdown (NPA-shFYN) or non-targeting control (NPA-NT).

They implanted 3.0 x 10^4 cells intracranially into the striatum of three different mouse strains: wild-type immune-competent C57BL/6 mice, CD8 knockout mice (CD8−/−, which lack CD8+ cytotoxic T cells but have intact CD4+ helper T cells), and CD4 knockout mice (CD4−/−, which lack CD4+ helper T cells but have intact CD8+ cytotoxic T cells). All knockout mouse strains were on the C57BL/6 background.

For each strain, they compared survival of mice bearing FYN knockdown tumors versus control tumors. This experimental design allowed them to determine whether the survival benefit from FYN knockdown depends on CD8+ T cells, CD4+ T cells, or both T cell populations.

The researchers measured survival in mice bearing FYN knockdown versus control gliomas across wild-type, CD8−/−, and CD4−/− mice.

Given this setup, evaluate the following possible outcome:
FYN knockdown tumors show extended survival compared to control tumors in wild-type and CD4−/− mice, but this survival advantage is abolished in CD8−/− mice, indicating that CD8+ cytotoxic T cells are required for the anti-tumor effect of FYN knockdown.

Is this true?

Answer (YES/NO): NO